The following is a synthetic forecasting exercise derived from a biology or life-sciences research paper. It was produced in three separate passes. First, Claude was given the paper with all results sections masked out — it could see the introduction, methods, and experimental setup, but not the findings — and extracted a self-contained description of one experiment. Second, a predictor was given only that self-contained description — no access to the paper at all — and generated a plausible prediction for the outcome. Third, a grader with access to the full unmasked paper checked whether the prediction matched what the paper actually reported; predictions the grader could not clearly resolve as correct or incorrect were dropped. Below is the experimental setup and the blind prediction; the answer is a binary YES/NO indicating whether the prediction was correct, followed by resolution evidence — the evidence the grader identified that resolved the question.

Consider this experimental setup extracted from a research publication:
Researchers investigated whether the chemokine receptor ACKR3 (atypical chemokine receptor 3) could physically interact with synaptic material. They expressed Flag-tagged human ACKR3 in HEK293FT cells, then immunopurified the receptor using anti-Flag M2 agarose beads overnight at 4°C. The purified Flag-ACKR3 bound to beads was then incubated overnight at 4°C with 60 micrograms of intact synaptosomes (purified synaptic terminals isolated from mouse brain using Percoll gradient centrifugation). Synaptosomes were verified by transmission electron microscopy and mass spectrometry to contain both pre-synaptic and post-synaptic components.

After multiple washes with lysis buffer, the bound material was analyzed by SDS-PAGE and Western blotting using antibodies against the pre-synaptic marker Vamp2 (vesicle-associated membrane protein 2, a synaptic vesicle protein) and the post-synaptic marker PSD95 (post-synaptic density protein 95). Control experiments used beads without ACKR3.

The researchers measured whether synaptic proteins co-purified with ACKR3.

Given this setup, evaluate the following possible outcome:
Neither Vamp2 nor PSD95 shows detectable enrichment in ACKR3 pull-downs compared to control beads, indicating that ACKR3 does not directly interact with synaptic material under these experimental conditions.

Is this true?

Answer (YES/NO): NO